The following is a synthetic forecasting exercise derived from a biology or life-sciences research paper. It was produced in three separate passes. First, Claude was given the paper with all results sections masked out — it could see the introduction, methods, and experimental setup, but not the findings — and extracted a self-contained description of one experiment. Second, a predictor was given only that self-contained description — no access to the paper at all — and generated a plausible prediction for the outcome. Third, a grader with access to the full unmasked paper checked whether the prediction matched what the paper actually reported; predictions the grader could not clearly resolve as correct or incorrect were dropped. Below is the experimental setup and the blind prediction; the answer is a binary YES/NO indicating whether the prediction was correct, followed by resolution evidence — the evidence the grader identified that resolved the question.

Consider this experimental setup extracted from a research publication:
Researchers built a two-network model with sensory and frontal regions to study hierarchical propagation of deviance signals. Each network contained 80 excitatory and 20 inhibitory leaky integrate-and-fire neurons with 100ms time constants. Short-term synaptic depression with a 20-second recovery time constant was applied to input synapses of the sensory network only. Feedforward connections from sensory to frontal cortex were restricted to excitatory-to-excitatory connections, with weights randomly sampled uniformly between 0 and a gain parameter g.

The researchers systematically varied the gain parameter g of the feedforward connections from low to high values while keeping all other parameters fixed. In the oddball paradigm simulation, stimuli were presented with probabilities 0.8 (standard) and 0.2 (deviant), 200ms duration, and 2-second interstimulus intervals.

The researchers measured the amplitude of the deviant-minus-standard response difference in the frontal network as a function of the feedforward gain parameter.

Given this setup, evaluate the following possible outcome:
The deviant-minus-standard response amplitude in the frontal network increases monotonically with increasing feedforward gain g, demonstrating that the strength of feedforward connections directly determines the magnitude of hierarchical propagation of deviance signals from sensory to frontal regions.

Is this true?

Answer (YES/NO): YES